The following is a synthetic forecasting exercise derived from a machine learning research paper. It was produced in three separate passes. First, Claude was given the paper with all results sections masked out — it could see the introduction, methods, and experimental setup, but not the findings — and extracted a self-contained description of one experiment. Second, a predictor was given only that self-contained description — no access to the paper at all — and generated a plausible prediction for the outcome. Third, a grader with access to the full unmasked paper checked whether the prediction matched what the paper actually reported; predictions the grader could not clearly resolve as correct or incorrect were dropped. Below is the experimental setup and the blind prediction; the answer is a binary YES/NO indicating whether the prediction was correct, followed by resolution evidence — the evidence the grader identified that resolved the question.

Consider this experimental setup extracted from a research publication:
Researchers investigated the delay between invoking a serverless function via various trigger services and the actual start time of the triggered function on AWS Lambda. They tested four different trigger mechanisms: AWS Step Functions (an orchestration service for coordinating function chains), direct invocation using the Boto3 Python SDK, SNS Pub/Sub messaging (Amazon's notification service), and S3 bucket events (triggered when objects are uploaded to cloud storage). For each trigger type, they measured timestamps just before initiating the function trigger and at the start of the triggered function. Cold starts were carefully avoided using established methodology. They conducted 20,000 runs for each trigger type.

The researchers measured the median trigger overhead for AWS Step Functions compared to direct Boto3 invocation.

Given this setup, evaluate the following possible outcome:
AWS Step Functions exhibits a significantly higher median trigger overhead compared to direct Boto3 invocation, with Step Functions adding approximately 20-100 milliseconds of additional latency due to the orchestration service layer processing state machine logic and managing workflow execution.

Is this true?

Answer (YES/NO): NO